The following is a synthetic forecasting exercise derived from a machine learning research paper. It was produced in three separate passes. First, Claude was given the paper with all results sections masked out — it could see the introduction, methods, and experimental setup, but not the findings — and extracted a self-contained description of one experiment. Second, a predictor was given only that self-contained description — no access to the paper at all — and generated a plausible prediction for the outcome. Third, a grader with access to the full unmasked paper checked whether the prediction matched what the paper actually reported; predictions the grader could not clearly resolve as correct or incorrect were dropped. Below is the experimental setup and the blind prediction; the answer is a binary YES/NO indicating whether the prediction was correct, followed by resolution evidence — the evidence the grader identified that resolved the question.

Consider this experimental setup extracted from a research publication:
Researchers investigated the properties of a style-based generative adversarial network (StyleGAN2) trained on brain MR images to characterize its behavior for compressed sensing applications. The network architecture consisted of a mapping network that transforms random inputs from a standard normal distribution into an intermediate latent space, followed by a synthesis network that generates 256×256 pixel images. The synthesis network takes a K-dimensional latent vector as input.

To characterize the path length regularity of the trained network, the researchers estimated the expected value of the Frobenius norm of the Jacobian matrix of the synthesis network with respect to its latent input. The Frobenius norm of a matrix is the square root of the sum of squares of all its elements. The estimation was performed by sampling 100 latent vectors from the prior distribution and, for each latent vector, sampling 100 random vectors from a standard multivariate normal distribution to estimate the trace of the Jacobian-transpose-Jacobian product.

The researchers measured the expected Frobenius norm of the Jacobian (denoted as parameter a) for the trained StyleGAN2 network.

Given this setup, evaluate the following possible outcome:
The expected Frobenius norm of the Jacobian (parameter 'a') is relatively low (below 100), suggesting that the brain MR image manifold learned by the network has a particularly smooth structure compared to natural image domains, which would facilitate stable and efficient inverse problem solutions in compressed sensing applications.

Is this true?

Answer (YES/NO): NO